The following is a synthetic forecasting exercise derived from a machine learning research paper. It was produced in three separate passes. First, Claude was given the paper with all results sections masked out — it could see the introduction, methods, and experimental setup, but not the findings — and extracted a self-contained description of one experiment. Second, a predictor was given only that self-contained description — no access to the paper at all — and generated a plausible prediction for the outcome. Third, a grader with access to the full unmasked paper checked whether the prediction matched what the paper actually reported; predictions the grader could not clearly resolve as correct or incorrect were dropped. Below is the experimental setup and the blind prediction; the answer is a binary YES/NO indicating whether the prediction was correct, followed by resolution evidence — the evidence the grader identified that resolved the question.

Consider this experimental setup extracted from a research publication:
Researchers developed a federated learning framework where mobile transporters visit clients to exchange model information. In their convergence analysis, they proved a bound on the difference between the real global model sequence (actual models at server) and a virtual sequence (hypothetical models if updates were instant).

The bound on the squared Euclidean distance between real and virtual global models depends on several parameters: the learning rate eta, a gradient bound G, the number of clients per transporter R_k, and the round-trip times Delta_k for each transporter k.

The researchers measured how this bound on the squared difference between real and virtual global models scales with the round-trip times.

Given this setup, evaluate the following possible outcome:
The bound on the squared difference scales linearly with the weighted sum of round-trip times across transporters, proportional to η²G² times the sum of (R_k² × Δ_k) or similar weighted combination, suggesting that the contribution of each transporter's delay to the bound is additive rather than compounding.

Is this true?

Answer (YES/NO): NO